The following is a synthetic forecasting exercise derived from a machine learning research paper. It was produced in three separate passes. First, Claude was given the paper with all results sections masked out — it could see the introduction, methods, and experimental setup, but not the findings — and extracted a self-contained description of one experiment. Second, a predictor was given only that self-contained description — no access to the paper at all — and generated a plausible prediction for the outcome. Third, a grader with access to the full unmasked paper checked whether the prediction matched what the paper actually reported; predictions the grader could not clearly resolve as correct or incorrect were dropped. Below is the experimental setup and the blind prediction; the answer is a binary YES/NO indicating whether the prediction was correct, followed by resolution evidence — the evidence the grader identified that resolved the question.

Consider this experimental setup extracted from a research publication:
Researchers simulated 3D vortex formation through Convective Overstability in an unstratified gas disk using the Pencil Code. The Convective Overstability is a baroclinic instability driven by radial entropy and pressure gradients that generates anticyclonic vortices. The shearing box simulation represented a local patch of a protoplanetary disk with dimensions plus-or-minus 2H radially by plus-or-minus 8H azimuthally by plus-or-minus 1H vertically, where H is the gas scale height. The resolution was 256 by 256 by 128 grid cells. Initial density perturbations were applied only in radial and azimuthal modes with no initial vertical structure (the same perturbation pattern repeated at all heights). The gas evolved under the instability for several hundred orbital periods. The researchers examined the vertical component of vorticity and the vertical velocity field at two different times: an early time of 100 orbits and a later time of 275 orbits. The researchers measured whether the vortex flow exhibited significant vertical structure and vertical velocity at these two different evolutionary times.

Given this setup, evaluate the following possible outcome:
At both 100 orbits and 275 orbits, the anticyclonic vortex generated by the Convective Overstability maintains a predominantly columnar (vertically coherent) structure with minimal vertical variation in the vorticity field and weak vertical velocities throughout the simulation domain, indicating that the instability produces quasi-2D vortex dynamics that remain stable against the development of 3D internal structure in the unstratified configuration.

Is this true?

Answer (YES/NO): NO